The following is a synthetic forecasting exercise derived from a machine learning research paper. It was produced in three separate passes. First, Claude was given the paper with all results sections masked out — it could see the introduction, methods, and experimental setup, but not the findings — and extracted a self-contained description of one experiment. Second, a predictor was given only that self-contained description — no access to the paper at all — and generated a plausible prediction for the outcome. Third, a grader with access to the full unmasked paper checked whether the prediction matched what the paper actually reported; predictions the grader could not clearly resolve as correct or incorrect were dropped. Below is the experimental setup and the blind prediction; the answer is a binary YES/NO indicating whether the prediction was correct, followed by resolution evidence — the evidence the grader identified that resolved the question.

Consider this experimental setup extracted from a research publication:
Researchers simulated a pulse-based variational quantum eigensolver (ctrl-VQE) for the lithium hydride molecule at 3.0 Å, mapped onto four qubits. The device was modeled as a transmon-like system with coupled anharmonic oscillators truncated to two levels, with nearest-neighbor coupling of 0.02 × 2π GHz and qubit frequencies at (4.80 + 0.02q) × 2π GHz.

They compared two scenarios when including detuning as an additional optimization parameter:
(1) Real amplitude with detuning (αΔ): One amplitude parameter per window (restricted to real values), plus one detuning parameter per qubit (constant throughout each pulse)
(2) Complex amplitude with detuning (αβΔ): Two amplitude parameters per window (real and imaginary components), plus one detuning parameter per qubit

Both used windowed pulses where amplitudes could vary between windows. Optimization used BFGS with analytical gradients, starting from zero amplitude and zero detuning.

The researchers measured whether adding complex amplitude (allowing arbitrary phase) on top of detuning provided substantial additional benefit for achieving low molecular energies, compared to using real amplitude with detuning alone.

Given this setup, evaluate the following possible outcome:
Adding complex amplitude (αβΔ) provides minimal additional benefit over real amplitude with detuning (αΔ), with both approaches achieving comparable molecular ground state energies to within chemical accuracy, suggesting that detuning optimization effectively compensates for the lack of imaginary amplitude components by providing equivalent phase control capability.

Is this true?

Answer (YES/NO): NO